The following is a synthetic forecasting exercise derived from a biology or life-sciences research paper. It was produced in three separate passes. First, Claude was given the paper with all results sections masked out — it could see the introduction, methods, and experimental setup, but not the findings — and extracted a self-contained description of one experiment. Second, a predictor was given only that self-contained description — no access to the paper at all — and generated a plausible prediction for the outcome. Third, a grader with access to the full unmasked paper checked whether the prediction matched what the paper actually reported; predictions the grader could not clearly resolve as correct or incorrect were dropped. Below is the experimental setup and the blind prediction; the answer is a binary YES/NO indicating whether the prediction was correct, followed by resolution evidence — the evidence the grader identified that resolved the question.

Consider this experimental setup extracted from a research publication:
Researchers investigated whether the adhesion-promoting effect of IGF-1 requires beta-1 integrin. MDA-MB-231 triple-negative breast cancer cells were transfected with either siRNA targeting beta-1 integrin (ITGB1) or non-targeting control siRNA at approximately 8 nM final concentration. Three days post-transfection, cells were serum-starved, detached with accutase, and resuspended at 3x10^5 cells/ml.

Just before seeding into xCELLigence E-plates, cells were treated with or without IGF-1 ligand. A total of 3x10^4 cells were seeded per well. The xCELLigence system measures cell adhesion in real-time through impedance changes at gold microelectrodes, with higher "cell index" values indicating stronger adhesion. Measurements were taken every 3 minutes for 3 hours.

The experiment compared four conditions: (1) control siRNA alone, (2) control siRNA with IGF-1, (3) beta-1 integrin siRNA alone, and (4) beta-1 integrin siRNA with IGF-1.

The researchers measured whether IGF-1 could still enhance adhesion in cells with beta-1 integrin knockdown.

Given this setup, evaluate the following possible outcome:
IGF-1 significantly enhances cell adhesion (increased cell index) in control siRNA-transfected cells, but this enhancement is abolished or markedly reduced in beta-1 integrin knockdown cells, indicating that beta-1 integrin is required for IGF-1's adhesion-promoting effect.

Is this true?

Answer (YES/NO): YES